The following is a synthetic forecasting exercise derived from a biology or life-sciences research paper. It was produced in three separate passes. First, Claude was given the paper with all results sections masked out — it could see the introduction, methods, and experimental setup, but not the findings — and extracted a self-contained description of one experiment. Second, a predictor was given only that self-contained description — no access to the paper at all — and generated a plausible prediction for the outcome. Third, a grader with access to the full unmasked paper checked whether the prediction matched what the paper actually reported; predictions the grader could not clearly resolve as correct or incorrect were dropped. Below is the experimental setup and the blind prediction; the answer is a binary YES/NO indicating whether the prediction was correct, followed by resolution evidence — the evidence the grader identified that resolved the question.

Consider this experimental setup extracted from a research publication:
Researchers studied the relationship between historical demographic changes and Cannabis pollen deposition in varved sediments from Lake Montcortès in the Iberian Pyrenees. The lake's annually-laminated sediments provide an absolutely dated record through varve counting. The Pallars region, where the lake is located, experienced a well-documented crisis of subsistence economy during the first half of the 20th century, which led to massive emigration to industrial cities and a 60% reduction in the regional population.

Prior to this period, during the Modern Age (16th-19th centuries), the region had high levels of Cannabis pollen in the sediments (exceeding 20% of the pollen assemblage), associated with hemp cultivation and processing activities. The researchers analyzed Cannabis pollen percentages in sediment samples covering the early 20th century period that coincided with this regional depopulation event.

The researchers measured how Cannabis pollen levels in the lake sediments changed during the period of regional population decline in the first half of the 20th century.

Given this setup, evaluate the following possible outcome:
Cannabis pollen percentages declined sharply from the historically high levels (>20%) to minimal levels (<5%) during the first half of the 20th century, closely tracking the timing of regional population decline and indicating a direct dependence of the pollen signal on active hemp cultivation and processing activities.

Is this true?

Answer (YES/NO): NO